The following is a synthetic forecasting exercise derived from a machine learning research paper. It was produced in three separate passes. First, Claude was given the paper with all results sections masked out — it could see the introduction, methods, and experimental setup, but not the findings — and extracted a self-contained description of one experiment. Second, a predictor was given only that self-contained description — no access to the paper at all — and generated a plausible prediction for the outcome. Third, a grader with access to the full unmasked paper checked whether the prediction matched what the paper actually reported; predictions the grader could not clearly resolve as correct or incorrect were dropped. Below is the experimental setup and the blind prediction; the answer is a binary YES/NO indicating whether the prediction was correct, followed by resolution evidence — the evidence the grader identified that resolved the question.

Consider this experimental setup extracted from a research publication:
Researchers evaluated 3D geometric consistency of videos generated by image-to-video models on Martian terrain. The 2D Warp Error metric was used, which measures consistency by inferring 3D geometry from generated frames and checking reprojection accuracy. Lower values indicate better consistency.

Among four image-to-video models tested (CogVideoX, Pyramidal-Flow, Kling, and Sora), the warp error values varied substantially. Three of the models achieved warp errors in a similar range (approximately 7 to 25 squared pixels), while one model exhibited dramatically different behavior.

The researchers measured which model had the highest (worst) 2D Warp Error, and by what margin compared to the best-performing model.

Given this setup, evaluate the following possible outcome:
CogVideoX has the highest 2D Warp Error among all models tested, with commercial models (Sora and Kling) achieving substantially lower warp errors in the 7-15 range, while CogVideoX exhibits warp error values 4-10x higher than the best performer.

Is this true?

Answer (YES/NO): NO